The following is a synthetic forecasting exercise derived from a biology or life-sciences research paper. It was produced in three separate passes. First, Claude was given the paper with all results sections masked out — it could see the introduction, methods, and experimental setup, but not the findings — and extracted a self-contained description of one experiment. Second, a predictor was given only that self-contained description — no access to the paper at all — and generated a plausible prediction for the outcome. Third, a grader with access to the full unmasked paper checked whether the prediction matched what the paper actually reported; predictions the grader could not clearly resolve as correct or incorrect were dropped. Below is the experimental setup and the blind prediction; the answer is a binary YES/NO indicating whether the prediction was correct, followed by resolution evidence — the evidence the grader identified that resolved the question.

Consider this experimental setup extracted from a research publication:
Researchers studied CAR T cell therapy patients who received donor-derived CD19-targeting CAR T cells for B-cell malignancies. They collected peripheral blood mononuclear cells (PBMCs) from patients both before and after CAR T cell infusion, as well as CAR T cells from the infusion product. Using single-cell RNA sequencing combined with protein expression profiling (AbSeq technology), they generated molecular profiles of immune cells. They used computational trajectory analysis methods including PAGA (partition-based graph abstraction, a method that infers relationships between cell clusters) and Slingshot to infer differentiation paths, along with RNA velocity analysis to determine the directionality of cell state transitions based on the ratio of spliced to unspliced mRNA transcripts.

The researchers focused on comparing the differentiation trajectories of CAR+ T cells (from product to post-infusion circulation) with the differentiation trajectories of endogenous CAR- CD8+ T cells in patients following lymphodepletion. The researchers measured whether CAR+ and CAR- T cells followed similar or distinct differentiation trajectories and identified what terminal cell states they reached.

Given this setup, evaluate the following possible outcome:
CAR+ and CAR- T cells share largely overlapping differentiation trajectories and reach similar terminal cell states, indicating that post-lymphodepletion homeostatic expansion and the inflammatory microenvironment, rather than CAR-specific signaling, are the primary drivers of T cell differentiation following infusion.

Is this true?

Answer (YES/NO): YES